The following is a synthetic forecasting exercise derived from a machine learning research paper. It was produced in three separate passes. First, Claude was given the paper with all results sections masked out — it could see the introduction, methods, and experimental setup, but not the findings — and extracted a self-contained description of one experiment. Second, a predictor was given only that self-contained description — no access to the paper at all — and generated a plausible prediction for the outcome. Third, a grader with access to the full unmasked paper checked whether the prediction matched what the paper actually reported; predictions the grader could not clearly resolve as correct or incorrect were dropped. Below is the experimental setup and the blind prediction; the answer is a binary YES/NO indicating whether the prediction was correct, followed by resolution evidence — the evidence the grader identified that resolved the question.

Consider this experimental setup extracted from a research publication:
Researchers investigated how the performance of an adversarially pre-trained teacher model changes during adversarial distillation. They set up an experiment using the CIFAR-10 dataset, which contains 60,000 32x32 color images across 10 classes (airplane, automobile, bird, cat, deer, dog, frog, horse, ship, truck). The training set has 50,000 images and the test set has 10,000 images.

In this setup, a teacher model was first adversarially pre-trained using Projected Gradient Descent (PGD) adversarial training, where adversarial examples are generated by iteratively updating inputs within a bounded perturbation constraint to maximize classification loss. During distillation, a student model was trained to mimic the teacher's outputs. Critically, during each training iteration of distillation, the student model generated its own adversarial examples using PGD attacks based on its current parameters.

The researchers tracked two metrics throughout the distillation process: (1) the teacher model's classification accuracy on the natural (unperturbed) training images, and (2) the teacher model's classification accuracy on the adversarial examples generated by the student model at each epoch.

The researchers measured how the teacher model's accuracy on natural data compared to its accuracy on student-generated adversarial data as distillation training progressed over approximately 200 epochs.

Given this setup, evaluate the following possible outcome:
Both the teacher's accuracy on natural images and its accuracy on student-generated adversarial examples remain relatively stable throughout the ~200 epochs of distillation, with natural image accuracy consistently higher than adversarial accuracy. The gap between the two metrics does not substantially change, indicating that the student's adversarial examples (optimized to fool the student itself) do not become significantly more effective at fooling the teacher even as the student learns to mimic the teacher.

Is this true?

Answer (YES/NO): NO